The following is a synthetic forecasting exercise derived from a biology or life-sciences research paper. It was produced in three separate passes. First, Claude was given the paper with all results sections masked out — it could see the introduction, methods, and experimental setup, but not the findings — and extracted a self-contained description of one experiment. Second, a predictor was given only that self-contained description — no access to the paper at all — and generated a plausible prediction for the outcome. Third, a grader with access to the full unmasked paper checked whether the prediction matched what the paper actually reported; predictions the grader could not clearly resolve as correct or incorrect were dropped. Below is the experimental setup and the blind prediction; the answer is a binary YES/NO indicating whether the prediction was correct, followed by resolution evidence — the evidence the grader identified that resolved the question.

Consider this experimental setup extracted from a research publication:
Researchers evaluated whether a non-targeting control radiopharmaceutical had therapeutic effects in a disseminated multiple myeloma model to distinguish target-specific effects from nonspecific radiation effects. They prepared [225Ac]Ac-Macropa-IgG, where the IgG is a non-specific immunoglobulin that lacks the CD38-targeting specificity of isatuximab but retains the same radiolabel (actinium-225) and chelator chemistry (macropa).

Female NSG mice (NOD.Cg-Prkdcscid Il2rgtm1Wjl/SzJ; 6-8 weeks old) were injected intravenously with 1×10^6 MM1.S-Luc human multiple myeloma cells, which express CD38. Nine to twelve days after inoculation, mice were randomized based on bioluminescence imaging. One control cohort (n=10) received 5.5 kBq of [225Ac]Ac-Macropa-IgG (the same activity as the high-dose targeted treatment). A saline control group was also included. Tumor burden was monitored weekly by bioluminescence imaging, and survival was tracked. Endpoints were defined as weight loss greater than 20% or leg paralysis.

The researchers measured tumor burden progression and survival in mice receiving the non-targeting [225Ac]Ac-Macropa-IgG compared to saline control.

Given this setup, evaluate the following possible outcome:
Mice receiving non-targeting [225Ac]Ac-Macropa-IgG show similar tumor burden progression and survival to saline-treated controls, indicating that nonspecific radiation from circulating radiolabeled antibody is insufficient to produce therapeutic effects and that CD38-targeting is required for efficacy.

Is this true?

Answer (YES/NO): NO